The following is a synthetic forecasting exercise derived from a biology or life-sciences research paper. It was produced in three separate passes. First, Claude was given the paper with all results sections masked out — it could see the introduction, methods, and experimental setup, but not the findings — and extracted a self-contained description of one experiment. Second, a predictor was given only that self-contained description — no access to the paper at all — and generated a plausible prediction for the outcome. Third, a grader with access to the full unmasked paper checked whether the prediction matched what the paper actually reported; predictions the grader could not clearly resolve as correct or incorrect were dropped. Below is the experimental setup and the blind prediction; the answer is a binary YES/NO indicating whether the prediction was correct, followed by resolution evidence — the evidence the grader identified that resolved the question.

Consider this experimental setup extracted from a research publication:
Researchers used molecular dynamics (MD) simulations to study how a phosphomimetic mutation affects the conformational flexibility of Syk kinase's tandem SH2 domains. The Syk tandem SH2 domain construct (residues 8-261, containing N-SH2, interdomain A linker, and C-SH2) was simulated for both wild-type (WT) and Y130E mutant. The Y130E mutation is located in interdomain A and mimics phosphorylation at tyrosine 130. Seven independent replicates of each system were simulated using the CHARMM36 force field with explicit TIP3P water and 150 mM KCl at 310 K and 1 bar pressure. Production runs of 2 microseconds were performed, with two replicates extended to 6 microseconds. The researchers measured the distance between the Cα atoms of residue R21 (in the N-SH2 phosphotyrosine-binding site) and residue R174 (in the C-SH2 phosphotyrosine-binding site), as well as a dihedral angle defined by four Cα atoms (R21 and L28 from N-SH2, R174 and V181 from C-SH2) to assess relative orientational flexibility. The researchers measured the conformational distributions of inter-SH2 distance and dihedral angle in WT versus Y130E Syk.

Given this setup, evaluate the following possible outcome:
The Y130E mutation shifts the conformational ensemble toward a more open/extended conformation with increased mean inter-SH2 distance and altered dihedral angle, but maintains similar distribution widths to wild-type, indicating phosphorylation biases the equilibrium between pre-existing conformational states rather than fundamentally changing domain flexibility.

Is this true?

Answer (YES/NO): NO